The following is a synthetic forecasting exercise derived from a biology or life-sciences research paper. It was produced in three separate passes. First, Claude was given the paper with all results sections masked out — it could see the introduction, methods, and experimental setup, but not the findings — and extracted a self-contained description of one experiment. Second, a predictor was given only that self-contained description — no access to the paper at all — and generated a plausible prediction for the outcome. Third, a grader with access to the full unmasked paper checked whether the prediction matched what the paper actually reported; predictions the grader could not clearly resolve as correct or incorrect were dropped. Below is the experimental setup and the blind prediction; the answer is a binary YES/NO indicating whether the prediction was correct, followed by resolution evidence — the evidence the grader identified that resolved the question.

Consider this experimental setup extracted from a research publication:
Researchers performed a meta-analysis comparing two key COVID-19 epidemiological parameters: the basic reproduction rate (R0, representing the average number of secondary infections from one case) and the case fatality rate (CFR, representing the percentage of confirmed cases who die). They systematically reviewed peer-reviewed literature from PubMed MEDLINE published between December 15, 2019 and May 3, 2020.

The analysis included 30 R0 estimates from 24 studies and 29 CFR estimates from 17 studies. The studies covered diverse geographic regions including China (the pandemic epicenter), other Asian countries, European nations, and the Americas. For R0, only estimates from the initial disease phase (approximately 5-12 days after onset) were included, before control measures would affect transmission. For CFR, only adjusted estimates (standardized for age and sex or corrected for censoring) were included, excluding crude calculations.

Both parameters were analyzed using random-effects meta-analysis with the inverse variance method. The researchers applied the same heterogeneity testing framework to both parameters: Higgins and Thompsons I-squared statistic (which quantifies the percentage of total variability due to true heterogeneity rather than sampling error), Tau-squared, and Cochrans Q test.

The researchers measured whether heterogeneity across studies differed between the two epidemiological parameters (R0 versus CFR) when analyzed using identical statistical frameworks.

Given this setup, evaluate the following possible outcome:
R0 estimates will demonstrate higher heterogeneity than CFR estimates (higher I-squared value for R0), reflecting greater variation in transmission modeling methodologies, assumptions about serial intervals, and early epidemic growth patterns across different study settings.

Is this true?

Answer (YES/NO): NO